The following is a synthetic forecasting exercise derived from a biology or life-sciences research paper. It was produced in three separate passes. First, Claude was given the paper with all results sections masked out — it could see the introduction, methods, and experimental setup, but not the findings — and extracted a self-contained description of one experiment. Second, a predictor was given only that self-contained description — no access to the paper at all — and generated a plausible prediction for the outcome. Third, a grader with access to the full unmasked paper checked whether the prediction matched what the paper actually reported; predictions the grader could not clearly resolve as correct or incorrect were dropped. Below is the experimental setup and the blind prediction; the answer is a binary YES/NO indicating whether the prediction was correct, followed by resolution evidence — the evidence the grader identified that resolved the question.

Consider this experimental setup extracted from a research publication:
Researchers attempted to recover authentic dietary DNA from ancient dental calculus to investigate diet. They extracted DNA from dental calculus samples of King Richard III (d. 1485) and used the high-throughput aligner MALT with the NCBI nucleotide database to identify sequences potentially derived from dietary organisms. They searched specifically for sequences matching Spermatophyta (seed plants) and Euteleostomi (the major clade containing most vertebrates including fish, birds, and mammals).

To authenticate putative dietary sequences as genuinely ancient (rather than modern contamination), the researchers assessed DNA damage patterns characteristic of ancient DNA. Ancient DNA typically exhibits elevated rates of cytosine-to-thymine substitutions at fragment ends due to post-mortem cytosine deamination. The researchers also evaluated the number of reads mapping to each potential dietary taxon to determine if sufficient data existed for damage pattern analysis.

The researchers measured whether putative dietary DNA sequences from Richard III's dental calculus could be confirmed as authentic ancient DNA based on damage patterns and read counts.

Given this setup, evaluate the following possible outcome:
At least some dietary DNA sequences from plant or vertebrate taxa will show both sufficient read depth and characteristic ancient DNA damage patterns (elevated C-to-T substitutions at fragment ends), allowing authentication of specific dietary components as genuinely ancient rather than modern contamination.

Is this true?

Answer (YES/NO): NO